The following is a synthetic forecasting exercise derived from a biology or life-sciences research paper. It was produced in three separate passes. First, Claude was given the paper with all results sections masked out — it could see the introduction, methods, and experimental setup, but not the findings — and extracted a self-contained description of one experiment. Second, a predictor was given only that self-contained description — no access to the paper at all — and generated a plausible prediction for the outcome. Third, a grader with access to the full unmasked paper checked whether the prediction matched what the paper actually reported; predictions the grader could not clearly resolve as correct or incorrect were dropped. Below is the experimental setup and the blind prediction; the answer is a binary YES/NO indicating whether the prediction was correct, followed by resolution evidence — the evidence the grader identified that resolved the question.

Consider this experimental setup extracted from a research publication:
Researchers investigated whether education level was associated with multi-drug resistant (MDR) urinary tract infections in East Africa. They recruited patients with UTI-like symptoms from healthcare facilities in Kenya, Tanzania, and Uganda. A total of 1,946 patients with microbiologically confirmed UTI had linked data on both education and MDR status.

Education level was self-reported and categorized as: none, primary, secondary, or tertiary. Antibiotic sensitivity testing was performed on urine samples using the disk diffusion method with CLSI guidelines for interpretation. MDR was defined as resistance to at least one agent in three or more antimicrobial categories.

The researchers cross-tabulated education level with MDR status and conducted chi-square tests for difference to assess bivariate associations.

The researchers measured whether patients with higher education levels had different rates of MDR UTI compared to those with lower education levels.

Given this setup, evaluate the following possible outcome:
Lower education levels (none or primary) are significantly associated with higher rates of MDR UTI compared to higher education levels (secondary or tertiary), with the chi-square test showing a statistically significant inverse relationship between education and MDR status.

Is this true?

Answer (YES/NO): NO